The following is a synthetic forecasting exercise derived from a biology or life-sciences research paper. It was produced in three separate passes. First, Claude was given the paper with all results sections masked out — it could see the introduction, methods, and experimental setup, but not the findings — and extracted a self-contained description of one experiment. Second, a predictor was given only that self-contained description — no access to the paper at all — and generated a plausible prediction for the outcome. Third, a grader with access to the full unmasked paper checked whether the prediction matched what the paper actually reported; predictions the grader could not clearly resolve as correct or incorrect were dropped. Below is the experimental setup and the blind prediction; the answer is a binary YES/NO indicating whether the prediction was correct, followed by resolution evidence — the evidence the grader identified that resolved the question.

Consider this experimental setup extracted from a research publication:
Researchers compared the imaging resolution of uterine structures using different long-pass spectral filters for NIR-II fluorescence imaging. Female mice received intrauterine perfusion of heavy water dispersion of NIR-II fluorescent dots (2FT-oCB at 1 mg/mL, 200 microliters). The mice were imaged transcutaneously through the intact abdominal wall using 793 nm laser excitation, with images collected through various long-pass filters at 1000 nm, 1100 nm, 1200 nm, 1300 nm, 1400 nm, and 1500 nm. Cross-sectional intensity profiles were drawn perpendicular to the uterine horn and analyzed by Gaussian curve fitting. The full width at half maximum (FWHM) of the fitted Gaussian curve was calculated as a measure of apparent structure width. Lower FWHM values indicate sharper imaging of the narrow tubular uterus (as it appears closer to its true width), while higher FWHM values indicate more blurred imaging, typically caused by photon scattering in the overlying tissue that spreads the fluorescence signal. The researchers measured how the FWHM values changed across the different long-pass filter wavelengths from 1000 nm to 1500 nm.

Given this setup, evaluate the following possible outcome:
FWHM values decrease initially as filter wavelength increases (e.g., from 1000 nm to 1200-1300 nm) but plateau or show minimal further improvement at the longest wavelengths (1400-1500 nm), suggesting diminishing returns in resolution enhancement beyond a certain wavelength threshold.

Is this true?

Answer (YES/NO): NO